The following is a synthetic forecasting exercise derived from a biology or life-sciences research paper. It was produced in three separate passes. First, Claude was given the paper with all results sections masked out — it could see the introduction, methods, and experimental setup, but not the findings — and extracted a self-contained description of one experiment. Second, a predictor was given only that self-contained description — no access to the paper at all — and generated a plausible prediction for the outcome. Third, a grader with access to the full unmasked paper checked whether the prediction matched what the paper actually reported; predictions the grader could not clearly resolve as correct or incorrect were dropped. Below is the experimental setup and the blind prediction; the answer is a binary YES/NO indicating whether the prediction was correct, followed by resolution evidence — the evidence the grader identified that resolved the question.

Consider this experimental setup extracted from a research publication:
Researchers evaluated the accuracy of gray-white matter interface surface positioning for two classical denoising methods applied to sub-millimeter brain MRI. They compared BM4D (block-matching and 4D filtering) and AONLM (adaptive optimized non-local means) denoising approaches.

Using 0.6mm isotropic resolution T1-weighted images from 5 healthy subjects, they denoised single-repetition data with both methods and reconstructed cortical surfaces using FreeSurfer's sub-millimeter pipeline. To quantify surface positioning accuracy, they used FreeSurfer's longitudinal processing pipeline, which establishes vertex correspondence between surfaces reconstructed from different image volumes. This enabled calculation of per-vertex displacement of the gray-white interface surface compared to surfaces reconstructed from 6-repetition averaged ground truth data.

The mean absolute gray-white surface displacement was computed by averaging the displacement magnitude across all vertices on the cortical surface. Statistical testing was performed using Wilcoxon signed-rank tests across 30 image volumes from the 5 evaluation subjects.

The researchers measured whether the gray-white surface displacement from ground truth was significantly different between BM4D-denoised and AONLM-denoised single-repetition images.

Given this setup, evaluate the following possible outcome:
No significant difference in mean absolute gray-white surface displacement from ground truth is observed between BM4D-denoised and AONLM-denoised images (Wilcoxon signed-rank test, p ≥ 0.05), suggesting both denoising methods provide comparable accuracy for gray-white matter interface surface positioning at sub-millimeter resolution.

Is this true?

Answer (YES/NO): YES